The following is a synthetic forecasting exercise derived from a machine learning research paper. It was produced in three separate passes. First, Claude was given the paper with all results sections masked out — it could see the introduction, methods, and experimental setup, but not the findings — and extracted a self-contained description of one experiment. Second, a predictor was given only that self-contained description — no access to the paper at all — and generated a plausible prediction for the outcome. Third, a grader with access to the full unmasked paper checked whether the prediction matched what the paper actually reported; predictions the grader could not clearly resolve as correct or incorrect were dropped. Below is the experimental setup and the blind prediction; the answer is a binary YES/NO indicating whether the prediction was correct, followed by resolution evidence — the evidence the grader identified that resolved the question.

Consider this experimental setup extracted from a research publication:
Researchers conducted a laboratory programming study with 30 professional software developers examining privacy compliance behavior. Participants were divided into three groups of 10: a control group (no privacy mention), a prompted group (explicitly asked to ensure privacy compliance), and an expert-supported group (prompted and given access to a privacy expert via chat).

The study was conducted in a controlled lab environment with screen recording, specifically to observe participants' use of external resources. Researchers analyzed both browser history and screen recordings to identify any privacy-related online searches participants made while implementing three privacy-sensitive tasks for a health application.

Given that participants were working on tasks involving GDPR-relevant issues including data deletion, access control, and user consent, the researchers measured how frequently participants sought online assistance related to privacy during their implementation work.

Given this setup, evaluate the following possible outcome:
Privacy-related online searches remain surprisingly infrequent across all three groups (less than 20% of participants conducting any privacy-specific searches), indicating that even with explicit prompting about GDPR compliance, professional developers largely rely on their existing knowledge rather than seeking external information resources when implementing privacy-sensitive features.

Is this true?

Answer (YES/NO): YES